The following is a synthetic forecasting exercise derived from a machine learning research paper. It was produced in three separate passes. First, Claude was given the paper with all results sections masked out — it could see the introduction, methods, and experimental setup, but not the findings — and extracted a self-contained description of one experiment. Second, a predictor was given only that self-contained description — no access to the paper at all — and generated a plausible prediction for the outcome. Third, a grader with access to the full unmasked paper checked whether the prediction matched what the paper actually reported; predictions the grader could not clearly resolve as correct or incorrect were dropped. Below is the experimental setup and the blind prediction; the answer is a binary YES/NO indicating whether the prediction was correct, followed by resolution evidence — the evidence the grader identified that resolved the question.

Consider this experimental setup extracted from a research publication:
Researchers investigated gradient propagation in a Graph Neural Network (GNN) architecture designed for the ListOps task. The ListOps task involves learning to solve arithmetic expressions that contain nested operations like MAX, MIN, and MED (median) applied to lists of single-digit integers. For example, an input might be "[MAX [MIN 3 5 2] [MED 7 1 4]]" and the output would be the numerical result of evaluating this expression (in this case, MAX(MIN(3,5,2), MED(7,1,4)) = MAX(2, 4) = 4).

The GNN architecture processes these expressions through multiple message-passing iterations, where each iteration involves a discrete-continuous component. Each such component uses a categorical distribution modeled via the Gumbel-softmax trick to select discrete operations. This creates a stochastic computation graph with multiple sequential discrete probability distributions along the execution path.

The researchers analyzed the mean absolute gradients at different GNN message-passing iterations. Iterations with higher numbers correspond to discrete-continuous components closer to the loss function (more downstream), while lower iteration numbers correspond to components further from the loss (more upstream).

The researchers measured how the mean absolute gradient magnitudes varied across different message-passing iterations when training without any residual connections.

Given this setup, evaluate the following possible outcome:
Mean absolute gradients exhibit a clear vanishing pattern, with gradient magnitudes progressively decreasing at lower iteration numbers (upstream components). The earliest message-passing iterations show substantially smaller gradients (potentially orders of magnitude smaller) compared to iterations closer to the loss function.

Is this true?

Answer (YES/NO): YES